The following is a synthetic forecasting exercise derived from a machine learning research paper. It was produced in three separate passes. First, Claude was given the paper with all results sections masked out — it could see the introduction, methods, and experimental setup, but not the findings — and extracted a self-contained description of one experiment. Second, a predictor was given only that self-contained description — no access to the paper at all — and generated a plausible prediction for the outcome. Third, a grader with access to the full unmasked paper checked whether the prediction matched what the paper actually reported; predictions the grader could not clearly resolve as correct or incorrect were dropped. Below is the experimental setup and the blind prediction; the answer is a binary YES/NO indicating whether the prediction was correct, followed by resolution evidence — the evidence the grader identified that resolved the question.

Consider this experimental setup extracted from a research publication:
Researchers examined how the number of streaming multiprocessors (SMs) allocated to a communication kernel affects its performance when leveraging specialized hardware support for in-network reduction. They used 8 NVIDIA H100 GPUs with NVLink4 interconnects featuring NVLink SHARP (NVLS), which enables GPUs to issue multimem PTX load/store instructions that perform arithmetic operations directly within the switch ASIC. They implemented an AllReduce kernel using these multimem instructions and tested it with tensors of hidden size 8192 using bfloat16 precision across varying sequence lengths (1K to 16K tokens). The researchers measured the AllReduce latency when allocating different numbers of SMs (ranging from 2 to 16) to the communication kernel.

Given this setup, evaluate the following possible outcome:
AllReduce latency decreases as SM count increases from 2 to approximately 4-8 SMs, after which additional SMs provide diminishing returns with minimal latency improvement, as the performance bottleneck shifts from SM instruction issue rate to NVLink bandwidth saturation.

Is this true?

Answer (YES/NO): YES